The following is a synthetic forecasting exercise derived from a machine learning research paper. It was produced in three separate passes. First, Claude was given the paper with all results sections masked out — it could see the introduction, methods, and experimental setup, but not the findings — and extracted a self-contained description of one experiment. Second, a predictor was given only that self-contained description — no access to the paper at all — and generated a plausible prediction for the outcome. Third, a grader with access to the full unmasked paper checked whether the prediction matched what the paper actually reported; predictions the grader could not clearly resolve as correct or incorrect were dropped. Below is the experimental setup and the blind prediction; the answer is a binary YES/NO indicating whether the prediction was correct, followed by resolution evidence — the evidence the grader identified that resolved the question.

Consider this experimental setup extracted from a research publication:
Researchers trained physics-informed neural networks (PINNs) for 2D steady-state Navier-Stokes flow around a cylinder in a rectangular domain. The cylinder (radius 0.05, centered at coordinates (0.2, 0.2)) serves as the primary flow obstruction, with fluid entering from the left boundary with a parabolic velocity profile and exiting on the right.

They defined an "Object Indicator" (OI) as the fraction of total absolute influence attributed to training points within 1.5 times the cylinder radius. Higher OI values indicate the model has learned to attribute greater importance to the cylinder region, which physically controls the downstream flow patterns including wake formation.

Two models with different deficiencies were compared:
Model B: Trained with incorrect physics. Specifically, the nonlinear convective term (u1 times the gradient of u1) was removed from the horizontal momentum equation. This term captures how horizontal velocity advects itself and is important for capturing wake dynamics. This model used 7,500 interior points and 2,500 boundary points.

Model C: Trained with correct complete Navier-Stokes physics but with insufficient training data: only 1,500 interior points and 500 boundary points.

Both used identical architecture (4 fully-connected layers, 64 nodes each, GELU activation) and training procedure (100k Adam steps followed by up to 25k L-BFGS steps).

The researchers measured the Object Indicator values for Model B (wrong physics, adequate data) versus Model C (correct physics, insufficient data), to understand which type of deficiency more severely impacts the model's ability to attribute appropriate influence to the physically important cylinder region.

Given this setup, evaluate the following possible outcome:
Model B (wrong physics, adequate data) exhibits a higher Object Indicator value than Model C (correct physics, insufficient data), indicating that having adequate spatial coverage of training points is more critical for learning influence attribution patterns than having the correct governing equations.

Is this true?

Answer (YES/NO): NO